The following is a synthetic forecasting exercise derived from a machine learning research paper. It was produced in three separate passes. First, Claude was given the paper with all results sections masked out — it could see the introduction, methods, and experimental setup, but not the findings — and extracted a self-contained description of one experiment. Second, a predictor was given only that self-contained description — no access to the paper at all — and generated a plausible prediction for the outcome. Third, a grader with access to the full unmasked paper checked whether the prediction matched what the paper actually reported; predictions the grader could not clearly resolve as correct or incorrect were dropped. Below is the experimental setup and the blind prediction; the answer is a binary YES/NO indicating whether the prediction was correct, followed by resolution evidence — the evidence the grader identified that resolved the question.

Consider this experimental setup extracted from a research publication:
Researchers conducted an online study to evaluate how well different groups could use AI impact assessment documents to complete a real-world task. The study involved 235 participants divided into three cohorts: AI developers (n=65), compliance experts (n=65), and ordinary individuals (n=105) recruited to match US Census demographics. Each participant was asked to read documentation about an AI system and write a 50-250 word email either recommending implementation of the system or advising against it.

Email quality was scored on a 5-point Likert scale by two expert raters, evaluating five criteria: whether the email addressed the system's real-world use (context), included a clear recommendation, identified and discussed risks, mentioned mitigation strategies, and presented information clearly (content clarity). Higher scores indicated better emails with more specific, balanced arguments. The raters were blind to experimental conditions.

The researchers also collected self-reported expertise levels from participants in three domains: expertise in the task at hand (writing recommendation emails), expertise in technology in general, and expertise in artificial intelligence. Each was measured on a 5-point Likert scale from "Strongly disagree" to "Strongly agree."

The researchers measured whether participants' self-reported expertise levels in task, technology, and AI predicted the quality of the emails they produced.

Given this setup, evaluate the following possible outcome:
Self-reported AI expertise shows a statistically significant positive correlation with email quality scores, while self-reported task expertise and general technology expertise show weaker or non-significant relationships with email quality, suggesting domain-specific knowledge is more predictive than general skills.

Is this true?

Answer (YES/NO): NO